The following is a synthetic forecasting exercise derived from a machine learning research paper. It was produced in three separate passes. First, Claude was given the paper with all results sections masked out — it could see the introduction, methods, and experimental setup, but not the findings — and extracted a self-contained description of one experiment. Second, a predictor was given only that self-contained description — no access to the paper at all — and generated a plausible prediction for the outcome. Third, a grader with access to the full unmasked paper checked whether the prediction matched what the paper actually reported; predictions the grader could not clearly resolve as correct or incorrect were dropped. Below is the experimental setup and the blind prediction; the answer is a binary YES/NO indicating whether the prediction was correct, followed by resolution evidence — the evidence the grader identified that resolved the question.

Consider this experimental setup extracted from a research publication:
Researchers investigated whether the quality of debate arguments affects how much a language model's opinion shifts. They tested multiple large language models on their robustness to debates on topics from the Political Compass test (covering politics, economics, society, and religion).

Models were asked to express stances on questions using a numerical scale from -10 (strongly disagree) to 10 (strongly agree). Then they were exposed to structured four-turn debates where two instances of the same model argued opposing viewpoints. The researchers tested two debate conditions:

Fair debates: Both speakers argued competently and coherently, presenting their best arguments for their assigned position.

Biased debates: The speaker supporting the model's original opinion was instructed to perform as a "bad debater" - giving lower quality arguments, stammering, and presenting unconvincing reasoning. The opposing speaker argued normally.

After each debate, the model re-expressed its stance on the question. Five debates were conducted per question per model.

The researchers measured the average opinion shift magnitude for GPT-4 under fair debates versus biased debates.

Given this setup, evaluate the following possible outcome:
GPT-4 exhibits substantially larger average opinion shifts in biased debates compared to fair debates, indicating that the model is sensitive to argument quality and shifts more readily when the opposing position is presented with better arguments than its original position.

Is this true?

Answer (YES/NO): YES